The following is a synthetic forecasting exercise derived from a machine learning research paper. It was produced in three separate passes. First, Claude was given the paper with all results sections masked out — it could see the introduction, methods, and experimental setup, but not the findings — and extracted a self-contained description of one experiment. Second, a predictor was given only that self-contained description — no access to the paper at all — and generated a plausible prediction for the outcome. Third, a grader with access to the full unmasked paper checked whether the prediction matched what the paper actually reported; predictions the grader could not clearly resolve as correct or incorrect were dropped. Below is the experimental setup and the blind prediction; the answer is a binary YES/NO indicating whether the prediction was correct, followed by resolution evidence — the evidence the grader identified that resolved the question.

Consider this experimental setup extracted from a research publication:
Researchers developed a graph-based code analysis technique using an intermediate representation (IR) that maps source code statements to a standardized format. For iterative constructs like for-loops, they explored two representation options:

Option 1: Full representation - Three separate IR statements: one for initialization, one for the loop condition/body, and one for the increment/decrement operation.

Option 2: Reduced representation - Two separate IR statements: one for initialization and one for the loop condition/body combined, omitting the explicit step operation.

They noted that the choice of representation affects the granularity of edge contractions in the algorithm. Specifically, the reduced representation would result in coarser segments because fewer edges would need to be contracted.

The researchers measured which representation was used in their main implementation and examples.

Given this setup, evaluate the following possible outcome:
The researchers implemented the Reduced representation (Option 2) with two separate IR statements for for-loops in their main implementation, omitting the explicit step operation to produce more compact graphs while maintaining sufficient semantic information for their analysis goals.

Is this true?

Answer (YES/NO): NO